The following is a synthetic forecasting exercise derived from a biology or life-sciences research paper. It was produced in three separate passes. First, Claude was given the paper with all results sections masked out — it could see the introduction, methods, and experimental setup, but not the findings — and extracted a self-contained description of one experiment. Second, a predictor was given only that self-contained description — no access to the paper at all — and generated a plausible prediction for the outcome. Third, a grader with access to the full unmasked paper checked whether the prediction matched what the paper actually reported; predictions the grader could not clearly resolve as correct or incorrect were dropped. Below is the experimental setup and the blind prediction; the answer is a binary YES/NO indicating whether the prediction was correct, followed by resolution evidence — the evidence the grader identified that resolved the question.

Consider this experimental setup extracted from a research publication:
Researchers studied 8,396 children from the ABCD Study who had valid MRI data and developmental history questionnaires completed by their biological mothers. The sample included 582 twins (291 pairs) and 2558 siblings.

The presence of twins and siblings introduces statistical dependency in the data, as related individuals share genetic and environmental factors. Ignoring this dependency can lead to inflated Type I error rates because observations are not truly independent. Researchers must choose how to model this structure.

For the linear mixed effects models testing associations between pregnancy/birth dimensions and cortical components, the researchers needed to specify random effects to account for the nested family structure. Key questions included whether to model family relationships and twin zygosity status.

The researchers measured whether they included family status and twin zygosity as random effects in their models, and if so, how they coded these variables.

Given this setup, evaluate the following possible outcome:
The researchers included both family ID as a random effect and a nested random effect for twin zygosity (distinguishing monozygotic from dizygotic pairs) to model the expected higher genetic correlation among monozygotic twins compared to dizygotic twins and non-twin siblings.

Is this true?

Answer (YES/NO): NO